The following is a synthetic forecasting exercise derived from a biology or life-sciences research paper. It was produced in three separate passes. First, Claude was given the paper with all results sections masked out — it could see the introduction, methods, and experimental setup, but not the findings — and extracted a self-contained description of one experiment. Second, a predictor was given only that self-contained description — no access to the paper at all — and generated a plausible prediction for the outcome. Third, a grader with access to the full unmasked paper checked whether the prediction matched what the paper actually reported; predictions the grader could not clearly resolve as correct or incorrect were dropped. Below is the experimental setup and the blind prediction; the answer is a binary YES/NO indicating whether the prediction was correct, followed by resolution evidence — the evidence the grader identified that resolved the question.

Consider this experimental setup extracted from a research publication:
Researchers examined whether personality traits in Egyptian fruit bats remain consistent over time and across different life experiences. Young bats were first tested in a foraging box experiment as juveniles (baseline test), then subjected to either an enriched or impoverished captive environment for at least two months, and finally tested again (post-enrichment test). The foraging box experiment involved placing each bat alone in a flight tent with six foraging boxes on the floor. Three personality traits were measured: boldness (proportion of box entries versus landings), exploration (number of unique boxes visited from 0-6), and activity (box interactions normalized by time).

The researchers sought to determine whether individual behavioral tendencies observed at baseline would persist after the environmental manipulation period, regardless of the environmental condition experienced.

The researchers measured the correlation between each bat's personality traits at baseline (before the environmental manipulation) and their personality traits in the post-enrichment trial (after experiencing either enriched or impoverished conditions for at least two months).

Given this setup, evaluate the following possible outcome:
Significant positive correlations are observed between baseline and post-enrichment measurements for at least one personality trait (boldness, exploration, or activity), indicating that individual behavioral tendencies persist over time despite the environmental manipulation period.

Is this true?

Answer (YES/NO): YES